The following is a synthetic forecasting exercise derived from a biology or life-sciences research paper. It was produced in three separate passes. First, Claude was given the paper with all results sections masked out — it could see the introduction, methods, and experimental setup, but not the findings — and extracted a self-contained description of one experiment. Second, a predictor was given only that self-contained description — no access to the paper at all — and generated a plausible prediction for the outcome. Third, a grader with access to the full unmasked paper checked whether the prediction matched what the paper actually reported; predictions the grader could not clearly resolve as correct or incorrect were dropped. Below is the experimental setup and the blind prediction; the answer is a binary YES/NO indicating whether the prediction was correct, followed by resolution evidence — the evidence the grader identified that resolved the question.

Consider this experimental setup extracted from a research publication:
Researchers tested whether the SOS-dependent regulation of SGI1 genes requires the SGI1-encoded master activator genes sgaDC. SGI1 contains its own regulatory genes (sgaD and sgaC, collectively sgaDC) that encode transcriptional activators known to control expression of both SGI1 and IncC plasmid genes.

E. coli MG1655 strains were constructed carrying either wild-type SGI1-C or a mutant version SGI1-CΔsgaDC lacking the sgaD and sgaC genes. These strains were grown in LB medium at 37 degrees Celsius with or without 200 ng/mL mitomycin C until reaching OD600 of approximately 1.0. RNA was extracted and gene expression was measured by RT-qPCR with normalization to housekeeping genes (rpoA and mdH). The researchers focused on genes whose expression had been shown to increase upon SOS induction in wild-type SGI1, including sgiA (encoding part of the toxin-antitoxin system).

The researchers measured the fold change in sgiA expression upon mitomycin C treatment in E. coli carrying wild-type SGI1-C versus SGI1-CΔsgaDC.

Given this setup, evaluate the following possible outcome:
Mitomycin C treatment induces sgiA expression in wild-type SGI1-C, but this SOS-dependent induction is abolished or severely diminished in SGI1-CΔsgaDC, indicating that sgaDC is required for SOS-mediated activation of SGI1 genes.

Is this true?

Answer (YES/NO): NO